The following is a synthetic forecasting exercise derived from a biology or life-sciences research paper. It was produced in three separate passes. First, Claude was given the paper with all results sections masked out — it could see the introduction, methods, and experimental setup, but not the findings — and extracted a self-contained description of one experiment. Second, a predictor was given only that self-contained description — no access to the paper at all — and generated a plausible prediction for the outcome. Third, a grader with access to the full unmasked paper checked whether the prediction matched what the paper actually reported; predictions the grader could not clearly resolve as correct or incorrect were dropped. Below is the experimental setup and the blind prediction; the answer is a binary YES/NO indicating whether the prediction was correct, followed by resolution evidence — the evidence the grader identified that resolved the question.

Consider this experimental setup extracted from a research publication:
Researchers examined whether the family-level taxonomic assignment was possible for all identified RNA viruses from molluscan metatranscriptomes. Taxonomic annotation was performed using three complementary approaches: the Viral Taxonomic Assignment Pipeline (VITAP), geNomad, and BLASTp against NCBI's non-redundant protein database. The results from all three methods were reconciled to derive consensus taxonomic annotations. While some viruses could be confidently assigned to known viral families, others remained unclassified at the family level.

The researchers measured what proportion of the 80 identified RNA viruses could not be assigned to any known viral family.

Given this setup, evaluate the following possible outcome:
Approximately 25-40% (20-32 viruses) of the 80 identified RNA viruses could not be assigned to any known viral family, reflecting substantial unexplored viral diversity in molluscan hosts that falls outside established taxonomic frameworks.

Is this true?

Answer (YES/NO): NO